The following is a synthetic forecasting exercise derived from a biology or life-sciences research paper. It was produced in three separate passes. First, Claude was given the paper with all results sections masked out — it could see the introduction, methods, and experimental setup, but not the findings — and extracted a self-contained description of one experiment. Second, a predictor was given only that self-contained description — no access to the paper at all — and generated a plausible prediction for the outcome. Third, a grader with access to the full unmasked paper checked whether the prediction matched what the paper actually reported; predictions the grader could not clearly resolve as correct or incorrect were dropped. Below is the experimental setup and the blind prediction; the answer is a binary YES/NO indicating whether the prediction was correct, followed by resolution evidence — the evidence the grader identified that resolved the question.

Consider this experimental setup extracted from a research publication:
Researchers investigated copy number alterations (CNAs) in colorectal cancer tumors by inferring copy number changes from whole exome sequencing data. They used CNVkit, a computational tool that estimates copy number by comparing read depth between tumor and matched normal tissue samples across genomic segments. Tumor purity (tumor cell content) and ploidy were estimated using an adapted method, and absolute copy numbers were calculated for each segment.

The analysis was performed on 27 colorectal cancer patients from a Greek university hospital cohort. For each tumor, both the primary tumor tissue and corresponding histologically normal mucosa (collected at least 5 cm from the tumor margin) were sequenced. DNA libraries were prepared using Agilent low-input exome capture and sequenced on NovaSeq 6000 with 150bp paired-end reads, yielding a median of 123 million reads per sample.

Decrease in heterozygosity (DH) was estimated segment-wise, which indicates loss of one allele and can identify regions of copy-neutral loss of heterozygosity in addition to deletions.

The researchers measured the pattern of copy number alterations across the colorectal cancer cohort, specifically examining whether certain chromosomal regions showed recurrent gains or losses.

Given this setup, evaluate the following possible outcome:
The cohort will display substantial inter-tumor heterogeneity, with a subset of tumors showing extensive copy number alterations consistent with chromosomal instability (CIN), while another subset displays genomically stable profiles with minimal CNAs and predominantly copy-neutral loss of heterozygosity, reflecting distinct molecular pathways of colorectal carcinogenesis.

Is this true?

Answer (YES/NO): NO